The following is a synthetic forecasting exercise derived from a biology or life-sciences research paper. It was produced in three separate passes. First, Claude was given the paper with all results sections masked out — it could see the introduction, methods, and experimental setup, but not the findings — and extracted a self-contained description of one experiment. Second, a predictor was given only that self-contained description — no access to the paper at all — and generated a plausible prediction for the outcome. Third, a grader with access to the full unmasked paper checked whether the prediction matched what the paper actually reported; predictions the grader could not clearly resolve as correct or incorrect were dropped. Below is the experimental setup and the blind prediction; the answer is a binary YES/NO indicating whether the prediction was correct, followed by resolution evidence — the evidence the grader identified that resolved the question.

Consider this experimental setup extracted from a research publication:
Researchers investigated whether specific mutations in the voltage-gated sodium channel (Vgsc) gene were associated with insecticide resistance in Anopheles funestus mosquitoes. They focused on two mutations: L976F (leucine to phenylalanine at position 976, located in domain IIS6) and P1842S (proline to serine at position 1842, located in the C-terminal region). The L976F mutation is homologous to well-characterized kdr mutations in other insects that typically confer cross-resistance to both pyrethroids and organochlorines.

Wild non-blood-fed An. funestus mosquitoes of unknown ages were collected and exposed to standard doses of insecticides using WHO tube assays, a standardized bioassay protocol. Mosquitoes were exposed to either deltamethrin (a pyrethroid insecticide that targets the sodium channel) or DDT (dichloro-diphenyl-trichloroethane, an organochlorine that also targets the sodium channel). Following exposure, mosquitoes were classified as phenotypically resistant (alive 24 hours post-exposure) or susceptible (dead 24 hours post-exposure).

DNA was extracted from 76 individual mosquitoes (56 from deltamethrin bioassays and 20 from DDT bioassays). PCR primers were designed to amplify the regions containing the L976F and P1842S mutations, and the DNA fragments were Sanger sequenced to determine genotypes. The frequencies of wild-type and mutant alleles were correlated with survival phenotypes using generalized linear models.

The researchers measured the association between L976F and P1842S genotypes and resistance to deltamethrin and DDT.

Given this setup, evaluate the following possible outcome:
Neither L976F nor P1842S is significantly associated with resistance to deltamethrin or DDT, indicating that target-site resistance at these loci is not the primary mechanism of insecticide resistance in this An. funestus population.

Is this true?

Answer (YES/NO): NO